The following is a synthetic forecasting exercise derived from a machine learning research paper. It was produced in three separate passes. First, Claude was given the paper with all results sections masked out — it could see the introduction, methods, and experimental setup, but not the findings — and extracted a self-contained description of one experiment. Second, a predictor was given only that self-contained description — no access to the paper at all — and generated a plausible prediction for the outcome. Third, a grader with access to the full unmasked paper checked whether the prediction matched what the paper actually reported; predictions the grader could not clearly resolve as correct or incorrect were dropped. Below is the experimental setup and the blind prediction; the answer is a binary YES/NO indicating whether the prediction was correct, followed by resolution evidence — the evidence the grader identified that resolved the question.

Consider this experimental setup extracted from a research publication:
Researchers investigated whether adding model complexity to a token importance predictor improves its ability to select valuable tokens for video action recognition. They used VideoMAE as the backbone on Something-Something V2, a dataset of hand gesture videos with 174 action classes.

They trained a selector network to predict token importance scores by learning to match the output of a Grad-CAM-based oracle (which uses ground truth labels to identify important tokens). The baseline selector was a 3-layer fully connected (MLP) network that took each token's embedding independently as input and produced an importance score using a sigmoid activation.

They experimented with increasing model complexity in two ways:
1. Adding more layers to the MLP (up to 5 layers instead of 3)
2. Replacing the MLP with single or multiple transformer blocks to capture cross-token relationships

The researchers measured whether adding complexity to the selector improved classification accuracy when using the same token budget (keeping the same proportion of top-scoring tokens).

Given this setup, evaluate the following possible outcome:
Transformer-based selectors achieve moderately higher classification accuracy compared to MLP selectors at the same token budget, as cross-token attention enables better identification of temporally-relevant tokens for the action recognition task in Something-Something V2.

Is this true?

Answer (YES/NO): NO